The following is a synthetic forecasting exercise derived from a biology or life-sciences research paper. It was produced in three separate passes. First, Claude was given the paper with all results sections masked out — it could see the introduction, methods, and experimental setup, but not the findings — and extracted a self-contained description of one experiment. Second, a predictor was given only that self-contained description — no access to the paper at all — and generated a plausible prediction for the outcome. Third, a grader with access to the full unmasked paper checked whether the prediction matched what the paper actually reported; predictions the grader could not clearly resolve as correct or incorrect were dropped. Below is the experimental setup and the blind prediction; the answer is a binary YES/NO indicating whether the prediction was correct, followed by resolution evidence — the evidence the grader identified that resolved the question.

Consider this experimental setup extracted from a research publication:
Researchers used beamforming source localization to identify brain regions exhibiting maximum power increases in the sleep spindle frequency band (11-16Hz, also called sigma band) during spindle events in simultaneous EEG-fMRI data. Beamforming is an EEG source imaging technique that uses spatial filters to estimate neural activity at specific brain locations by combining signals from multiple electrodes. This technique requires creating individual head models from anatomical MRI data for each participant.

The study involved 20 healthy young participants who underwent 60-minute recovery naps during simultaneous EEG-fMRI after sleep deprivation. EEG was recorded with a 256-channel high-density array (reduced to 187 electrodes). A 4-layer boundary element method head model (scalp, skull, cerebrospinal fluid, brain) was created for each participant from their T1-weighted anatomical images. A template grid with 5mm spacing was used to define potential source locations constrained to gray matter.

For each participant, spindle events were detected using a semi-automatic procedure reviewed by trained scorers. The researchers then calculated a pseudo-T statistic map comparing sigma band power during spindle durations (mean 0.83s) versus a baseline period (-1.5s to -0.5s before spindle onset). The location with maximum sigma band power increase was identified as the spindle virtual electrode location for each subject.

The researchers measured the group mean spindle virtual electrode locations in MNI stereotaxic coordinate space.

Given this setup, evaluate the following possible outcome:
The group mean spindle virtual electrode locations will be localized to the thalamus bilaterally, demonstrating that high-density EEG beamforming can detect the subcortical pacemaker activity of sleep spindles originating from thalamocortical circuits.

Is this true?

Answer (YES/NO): NO